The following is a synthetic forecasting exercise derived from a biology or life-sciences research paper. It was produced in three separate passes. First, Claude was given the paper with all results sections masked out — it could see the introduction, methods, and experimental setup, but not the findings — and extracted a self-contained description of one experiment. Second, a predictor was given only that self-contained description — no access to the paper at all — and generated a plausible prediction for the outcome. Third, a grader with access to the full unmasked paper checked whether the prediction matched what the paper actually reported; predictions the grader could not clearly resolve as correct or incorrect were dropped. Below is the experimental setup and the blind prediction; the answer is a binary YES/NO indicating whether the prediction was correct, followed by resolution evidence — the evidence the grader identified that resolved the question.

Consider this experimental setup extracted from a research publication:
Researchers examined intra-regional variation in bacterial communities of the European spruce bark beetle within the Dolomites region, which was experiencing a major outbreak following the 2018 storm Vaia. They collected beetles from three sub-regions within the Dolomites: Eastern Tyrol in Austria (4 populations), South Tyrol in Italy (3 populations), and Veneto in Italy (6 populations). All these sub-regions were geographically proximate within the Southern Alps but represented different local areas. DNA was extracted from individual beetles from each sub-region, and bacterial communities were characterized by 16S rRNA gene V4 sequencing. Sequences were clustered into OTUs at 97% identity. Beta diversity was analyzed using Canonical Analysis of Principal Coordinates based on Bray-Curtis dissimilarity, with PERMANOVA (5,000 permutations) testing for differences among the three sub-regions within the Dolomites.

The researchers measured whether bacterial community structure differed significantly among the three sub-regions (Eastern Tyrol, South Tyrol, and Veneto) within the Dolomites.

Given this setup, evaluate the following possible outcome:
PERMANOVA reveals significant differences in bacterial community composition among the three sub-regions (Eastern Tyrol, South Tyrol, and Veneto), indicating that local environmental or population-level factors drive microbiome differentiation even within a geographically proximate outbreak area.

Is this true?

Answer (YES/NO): YES